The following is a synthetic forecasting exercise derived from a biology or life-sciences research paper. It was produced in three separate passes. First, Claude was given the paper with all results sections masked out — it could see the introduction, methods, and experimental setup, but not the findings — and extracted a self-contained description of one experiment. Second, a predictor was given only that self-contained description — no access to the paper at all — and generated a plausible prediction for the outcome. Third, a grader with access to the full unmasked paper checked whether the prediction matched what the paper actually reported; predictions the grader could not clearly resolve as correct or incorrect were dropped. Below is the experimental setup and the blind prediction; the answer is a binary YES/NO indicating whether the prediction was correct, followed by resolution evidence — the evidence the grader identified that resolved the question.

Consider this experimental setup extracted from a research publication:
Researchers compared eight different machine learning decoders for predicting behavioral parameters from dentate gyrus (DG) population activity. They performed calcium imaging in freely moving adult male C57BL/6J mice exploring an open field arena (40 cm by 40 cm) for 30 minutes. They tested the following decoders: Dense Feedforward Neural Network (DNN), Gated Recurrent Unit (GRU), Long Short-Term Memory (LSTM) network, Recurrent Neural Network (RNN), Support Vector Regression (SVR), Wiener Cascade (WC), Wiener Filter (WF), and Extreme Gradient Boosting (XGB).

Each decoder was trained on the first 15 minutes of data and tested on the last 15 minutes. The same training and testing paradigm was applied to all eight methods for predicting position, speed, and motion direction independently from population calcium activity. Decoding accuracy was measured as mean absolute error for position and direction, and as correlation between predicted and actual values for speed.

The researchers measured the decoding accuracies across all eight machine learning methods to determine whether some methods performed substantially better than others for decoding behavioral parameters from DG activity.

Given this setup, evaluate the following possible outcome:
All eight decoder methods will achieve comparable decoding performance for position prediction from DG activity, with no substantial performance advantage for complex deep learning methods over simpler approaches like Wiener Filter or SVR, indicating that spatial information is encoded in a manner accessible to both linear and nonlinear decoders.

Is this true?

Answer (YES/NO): YES